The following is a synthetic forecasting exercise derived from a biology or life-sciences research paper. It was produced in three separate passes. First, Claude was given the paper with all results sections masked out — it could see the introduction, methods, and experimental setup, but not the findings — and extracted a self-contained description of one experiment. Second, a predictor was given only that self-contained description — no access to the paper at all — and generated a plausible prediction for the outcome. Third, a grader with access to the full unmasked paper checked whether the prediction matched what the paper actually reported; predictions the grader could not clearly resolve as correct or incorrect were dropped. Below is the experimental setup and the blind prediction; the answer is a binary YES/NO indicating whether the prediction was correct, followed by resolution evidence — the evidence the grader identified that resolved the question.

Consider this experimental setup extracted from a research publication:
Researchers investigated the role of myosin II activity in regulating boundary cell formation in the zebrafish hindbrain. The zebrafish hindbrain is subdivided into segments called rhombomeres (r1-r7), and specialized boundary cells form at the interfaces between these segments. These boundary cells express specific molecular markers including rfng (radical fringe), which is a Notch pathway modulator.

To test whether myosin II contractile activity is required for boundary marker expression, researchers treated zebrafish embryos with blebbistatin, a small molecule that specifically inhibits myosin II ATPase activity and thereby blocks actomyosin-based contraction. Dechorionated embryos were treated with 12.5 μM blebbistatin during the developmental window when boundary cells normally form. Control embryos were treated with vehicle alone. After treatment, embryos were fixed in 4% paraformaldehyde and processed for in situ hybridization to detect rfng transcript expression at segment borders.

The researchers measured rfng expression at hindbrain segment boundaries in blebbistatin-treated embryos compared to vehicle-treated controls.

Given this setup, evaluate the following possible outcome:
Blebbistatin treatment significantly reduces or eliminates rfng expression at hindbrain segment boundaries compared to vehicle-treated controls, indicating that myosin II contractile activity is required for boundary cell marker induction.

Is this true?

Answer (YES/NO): YES